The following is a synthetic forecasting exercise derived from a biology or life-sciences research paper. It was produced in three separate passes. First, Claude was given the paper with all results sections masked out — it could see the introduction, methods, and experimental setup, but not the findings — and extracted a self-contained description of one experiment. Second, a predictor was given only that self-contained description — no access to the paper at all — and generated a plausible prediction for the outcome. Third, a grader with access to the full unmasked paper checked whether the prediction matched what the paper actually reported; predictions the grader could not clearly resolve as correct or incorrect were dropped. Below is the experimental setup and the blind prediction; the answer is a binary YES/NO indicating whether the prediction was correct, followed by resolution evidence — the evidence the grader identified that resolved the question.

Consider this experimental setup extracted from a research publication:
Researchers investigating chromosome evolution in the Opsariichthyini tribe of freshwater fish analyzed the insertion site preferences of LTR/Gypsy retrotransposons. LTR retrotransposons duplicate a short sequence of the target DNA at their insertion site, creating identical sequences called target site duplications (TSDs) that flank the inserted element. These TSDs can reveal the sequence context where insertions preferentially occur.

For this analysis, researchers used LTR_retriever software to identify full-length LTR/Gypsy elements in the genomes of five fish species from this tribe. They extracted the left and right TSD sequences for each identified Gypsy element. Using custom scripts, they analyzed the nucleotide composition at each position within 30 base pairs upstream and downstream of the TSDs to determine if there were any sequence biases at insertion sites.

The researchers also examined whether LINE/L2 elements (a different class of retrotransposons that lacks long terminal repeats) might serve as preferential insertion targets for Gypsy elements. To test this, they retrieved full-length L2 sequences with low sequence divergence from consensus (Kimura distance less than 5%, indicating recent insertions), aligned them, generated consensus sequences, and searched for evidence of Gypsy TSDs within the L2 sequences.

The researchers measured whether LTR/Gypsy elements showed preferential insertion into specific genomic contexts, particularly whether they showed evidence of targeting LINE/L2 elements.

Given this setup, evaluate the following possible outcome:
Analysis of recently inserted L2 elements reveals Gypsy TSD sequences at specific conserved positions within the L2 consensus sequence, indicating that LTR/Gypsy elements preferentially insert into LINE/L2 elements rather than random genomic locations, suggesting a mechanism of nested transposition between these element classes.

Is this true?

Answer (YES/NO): YES